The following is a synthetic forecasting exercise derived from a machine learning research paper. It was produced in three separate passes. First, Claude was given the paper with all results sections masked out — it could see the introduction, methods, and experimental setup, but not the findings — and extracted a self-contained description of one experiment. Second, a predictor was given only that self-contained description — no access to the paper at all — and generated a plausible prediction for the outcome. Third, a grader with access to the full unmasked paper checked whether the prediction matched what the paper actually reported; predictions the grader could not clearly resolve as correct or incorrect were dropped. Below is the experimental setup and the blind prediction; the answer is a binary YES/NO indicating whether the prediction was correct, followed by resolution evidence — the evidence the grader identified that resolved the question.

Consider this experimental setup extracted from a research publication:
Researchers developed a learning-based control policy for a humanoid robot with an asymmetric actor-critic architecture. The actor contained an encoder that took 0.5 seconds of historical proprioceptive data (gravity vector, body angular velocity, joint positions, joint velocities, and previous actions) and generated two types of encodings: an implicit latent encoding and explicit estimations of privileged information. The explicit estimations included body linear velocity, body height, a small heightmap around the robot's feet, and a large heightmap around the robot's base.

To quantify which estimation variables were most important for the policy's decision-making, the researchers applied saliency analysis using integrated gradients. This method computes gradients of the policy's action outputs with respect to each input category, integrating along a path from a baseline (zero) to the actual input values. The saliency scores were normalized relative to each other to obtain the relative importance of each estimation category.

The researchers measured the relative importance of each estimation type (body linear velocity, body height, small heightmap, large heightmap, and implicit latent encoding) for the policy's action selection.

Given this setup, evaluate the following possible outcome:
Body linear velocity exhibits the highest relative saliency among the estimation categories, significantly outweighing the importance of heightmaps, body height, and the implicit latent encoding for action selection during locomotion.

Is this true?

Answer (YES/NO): YES